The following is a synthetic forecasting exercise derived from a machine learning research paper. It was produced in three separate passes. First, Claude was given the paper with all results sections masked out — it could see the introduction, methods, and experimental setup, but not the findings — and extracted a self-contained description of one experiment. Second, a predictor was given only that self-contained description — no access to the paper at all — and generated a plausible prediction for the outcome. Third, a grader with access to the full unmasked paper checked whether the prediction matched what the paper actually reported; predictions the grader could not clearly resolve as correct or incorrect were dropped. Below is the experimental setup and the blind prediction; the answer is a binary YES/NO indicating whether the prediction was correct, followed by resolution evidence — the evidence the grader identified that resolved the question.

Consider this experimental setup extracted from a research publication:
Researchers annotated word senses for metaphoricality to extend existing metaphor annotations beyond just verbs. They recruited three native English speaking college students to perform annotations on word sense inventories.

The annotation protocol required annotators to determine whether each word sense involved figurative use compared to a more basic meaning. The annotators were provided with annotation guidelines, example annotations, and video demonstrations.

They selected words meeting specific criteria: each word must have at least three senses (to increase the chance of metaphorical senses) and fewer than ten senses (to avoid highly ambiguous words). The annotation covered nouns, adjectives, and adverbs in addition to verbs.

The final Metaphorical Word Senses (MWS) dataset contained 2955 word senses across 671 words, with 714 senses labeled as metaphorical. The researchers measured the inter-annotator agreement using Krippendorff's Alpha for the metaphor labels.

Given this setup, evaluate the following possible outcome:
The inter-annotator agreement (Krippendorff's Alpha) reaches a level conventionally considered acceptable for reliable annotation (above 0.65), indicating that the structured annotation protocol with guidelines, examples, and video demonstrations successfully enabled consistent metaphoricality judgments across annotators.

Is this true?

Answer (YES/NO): NO